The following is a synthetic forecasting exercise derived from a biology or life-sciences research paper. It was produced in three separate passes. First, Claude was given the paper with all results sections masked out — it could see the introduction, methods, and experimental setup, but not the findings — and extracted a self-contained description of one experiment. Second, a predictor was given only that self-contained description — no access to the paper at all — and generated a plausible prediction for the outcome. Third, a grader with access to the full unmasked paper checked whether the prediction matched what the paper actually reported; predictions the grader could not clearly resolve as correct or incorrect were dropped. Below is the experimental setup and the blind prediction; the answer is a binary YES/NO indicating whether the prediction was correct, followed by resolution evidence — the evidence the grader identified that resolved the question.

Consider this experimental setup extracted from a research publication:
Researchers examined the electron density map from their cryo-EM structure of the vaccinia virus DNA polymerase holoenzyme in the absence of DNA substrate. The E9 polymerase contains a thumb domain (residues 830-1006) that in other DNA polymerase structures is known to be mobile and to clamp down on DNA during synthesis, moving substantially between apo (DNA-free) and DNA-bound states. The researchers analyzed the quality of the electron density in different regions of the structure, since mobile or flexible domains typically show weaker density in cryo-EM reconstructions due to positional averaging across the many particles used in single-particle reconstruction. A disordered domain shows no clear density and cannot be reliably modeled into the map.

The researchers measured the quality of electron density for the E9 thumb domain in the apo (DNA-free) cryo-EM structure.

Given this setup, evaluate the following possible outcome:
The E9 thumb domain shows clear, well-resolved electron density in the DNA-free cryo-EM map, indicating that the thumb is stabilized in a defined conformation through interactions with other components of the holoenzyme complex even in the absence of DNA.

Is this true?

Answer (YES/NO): NO